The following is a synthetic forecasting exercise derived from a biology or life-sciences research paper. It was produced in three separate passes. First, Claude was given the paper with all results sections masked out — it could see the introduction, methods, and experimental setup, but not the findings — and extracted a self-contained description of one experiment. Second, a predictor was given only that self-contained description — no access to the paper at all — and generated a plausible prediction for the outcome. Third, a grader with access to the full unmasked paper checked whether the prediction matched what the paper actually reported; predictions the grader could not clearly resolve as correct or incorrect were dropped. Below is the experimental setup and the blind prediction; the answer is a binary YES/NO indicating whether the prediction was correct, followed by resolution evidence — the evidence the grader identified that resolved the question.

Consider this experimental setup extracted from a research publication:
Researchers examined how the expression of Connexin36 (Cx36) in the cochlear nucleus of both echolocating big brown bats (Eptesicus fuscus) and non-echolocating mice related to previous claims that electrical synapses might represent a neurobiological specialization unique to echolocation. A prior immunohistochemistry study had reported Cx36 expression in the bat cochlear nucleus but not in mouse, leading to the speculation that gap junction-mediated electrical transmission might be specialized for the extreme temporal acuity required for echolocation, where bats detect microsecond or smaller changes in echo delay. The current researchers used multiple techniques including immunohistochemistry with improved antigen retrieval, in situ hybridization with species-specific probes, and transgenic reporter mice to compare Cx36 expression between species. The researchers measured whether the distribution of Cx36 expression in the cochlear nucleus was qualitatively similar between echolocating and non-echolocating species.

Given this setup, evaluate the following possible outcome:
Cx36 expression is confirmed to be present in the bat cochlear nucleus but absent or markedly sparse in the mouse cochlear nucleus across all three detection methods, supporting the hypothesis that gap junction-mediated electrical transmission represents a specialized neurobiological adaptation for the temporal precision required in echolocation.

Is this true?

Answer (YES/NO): NO